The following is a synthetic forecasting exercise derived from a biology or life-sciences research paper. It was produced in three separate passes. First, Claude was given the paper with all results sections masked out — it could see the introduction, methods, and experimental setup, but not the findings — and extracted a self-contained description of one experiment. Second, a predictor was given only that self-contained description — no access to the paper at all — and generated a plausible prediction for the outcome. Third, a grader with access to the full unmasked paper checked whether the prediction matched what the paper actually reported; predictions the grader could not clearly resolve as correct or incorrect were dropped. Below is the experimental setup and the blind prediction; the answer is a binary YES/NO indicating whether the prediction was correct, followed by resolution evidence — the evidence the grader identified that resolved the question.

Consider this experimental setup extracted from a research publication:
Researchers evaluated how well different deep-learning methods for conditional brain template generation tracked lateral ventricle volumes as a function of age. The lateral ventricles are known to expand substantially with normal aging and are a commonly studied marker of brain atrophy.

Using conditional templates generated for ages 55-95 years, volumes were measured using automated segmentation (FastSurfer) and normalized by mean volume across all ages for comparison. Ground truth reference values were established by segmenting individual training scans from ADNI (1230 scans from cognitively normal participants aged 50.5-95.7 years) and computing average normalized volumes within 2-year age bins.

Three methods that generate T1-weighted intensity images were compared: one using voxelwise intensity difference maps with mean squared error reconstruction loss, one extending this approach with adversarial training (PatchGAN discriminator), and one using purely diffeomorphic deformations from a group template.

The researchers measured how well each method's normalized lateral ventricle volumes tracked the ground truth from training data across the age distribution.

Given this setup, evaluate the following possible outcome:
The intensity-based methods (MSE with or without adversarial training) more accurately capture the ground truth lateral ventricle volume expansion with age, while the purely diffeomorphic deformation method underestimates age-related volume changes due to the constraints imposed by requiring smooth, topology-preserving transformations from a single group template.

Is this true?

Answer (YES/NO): NO